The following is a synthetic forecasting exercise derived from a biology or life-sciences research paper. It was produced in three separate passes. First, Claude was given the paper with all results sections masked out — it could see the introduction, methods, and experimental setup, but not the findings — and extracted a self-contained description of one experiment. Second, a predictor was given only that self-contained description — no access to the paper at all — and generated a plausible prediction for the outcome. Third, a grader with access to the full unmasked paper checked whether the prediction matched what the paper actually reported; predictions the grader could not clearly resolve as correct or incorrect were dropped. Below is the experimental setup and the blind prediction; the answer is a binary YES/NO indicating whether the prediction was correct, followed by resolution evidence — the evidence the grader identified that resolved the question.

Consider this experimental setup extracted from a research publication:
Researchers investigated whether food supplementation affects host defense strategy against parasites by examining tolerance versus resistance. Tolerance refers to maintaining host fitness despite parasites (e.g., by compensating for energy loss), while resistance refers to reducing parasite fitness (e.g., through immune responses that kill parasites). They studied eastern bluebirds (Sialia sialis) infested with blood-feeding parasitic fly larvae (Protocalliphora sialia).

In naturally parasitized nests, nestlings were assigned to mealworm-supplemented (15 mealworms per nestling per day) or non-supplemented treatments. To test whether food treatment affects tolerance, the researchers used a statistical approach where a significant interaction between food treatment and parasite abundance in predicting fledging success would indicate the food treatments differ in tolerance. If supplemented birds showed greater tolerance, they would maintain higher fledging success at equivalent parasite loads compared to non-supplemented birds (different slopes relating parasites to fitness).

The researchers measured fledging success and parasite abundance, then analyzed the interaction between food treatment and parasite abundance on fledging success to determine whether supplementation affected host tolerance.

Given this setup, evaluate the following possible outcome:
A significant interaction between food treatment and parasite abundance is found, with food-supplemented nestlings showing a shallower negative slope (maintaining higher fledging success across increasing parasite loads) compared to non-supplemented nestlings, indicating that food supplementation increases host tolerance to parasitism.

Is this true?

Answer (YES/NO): NO